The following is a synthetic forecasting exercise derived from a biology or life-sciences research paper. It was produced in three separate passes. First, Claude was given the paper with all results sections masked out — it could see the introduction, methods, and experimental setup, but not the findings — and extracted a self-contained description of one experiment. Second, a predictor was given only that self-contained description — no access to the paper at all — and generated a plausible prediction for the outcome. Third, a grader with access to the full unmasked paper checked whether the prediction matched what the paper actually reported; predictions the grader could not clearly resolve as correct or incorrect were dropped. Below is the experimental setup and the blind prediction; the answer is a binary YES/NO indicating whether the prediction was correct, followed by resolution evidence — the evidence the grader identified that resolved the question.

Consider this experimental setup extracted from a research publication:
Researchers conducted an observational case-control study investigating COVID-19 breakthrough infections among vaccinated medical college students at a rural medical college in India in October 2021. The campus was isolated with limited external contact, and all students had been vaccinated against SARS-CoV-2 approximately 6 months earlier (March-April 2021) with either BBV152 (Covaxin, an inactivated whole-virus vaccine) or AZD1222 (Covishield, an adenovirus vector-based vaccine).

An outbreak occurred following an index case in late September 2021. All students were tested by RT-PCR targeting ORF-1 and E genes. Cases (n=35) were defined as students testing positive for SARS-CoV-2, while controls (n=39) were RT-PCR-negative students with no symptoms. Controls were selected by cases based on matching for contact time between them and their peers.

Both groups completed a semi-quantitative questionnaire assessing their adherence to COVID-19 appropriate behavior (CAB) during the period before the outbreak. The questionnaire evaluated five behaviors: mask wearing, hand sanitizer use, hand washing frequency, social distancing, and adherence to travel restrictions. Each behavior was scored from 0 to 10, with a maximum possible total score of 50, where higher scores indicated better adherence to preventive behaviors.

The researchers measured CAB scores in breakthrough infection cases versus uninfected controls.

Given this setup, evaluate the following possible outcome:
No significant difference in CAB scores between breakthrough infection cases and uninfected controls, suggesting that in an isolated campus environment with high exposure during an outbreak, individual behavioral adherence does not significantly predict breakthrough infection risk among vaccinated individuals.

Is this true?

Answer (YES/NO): NO